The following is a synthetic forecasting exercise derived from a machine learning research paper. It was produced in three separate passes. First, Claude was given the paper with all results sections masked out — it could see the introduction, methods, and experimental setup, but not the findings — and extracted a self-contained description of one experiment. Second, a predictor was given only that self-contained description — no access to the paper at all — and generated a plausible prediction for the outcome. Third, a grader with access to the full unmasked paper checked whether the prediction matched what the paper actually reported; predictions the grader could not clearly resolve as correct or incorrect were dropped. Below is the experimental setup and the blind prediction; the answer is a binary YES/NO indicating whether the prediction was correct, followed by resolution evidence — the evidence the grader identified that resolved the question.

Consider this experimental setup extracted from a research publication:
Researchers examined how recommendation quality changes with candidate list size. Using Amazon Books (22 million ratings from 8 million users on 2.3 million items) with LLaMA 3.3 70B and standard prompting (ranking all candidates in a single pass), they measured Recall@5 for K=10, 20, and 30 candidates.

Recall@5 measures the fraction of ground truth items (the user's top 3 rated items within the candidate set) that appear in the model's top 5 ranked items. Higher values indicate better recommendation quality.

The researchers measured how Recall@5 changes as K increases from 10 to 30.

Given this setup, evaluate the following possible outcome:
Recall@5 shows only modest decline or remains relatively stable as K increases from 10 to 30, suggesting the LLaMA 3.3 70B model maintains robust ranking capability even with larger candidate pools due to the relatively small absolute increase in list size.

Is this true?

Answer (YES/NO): NO